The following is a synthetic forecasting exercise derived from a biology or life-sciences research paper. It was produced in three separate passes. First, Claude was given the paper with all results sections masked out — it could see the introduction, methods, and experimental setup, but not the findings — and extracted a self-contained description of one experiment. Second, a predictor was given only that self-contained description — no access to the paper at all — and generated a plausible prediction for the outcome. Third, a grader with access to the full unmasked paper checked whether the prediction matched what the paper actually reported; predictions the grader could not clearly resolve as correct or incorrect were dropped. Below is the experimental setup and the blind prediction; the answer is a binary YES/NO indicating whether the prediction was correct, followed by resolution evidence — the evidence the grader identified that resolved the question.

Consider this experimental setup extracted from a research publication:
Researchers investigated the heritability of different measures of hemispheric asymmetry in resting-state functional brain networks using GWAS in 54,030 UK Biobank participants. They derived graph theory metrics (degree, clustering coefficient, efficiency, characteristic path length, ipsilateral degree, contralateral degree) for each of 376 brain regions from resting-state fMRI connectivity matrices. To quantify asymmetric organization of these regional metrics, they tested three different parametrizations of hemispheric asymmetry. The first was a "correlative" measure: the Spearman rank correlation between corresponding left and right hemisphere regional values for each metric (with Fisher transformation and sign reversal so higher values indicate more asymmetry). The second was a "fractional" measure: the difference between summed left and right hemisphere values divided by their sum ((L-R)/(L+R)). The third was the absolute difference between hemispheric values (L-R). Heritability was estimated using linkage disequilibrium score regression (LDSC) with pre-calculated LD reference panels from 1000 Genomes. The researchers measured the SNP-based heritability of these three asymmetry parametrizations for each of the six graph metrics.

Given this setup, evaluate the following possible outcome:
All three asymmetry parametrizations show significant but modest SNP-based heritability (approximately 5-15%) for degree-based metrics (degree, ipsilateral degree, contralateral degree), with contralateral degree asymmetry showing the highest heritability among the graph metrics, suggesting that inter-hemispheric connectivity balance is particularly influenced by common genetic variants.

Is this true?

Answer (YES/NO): NO